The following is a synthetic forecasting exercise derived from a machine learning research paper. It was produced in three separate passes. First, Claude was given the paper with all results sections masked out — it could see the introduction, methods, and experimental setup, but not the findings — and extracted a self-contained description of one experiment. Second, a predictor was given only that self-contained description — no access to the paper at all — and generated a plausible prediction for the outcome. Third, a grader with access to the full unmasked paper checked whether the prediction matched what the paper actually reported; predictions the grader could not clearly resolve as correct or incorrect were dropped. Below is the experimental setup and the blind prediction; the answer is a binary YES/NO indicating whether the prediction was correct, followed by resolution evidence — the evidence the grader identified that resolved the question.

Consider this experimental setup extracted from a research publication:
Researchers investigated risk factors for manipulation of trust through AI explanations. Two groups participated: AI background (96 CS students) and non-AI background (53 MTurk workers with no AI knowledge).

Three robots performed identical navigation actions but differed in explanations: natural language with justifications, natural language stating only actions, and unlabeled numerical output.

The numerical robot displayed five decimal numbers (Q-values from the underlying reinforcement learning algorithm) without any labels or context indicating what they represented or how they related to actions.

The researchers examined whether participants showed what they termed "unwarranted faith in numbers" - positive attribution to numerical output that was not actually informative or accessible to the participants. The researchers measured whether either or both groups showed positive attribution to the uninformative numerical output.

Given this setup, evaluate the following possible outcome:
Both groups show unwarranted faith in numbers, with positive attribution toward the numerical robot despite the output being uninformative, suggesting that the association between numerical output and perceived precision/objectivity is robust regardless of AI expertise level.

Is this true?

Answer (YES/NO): YES